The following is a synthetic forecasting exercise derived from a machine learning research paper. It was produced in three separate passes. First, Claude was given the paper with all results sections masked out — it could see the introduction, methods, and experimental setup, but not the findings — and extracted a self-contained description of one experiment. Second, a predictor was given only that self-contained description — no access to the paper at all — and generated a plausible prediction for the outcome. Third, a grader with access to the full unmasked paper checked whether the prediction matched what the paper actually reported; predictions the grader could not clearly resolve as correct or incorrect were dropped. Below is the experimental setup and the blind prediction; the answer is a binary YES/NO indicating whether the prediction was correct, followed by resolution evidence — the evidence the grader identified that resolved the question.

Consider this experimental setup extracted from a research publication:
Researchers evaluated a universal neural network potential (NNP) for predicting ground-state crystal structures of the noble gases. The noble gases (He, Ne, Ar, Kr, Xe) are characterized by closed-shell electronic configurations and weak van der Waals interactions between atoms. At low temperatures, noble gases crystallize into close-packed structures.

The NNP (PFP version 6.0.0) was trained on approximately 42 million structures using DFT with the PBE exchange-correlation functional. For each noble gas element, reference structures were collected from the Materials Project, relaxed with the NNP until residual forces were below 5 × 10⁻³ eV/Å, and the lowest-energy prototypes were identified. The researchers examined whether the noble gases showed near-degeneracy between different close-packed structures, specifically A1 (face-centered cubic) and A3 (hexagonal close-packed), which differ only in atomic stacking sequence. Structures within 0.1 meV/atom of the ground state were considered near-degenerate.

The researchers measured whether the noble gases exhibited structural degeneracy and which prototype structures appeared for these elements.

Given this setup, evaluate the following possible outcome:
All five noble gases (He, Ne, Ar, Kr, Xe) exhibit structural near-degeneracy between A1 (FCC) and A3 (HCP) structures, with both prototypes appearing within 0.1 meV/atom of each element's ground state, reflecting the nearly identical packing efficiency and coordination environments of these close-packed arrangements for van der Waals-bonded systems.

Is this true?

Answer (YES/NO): NO